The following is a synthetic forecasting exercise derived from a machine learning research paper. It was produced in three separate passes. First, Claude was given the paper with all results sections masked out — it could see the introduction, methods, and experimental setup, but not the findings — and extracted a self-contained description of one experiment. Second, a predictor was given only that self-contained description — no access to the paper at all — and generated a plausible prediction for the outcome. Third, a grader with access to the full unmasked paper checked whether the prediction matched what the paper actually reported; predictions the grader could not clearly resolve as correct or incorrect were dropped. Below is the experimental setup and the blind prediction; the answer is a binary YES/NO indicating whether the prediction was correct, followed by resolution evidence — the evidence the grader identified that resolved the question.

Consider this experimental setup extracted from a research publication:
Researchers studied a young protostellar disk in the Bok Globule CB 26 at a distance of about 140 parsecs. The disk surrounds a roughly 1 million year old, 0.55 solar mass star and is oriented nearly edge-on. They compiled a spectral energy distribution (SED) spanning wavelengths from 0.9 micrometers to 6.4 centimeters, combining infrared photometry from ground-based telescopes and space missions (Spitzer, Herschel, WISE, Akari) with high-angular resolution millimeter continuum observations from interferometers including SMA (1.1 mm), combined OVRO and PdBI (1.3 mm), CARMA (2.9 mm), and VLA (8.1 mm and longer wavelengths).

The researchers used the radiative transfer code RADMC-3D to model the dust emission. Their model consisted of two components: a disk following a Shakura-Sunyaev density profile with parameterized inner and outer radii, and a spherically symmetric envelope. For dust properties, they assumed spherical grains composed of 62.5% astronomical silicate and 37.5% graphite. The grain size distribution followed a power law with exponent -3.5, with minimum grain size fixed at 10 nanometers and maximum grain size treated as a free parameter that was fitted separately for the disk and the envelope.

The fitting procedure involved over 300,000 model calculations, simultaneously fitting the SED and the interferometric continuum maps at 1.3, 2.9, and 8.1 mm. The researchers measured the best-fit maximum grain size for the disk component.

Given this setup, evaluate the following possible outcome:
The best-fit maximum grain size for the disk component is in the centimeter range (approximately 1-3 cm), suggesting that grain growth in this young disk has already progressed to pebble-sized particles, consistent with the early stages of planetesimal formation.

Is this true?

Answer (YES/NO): NO